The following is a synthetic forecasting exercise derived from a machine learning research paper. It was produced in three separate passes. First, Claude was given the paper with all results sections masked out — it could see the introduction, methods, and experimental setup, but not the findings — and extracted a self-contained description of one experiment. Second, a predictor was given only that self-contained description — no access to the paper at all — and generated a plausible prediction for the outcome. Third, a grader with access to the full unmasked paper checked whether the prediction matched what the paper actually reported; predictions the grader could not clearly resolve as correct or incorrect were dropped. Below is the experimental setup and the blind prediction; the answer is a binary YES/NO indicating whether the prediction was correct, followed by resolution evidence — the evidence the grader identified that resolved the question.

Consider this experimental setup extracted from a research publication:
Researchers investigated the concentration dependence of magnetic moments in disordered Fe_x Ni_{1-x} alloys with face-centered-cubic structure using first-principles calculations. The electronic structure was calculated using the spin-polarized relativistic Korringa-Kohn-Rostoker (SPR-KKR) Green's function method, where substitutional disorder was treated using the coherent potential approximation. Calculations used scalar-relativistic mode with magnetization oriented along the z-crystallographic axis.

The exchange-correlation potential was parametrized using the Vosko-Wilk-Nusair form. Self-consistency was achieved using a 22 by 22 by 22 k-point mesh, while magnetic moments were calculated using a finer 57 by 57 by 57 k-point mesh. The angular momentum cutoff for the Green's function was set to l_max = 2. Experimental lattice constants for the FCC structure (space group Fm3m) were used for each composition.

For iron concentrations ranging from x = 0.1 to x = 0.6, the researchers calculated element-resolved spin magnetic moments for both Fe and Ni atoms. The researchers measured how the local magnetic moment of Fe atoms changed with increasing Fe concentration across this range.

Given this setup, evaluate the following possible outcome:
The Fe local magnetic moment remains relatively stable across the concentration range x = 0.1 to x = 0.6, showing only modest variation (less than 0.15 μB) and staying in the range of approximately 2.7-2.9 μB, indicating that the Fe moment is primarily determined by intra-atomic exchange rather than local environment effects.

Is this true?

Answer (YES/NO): NO